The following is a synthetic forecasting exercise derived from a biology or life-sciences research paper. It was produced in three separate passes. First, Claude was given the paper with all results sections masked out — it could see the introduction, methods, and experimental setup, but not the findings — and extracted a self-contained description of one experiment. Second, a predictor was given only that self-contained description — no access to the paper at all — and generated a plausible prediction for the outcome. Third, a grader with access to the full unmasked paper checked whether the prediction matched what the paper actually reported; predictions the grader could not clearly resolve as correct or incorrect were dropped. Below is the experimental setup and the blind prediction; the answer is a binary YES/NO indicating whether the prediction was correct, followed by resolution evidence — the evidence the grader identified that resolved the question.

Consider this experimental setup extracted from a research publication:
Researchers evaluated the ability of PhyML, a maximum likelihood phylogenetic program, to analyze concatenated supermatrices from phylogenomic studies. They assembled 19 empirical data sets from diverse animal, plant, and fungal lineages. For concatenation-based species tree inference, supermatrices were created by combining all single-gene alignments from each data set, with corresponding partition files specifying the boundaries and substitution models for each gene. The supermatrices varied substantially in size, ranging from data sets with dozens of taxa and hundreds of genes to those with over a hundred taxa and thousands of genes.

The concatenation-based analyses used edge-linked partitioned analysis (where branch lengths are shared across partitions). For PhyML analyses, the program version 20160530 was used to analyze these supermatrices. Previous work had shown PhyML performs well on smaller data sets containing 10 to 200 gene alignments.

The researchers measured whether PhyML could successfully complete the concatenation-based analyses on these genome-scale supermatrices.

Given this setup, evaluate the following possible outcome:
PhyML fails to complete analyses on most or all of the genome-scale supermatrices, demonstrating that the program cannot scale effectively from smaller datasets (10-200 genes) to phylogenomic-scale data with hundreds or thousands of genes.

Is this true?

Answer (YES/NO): NO